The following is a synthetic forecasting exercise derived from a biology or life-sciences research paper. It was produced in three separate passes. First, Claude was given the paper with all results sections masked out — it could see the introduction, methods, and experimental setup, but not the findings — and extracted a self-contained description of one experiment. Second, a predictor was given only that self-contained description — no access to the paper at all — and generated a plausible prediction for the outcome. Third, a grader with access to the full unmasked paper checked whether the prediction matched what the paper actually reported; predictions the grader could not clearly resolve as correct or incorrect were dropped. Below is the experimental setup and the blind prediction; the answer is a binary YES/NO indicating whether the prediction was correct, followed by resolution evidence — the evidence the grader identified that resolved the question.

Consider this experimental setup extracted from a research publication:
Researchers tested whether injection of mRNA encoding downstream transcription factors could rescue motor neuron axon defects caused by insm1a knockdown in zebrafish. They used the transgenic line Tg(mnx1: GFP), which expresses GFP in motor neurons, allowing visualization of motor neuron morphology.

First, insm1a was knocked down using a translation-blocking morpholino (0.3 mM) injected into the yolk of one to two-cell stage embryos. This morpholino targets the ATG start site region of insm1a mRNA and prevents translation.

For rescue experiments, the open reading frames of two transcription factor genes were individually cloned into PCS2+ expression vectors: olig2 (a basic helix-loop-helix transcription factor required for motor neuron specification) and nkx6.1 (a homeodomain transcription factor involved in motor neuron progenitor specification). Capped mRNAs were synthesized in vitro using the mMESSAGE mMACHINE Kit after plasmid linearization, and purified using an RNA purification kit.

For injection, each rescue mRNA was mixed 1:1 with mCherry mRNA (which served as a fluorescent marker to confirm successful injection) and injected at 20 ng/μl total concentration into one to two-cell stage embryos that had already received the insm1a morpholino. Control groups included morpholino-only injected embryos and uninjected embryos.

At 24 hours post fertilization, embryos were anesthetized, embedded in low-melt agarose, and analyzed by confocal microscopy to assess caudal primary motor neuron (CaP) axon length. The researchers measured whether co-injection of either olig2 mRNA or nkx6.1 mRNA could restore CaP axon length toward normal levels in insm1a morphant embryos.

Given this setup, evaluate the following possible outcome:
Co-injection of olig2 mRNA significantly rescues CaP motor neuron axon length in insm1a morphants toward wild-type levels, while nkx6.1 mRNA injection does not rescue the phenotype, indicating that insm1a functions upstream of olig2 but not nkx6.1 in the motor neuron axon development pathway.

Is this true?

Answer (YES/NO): NO